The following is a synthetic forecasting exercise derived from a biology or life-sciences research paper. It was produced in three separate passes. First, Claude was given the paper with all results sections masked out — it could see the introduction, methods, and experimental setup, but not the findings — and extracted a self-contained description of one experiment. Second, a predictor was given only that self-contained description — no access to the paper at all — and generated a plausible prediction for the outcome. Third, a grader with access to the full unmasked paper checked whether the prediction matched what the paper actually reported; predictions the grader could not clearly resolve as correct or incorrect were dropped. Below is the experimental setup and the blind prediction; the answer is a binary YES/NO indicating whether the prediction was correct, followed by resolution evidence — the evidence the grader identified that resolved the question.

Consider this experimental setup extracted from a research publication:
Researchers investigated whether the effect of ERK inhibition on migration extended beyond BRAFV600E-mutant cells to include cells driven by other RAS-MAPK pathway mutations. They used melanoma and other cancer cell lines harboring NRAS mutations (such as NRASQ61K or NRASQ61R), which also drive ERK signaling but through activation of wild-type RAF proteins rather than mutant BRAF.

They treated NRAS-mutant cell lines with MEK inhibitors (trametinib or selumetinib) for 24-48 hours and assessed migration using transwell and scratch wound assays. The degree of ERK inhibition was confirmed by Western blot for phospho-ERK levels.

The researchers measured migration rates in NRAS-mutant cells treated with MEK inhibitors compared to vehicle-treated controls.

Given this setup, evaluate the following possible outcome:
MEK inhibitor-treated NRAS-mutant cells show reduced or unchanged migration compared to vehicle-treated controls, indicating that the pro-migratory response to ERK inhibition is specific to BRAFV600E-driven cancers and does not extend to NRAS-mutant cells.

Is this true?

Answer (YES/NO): NO